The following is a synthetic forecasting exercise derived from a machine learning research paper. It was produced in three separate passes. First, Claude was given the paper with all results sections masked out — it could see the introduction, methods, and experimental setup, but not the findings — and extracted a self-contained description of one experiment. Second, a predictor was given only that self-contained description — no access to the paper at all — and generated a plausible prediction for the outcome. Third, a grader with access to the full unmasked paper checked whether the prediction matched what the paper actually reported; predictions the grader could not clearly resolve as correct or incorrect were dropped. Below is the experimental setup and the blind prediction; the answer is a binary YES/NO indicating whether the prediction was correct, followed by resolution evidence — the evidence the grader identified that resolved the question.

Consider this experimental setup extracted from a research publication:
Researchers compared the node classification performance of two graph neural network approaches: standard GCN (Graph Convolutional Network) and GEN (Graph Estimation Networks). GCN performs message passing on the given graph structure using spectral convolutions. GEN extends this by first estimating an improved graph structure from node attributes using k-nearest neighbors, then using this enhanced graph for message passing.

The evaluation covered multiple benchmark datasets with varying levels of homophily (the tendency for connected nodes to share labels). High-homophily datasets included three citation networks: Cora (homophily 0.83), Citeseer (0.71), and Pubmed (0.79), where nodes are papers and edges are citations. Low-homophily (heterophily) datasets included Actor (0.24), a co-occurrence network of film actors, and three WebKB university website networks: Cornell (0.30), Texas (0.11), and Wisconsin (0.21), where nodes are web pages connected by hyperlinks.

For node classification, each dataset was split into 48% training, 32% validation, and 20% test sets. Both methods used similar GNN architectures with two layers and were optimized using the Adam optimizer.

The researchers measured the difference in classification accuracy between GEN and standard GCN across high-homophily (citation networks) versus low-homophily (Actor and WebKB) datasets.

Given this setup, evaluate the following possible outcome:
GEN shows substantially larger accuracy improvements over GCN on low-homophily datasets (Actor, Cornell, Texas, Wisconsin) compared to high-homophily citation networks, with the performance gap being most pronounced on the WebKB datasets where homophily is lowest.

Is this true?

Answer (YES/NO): YES